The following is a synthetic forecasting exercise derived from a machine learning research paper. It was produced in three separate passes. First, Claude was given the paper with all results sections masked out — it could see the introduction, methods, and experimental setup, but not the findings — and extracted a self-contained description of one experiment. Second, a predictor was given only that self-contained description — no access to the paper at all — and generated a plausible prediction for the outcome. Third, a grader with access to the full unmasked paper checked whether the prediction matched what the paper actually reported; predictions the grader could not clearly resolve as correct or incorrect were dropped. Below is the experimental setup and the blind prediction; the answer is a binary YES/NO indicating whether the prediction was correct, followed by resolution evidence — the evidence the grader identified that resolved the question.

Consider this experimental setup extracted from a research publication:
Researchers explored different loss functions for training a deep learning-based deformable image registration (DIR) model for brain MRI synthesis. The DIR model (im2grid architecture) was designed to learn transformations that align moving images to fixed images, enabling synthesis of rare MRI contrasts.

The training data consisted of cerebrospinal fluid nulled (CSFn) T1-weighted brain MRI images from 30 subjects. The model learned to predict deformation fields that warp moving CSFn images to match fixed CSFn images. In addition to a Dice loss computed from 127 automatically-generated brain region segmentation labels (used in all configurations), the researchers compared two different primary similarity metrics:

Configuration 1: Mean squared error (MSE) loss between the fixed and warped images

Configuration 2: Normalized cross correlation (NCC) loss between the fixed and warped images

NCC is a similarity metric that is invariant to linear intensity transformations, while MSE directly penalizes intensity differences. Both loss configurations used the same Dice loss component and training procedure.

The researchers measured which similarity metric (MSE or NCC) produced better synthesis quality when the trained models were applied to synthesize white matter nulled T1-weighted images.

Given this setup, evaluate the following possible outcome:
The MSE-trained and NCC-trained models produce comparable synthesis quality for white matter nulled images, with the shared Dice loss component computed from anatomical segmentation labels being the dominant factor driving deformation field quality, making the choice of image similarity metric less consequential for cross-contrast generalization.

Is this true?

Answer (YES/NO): NO